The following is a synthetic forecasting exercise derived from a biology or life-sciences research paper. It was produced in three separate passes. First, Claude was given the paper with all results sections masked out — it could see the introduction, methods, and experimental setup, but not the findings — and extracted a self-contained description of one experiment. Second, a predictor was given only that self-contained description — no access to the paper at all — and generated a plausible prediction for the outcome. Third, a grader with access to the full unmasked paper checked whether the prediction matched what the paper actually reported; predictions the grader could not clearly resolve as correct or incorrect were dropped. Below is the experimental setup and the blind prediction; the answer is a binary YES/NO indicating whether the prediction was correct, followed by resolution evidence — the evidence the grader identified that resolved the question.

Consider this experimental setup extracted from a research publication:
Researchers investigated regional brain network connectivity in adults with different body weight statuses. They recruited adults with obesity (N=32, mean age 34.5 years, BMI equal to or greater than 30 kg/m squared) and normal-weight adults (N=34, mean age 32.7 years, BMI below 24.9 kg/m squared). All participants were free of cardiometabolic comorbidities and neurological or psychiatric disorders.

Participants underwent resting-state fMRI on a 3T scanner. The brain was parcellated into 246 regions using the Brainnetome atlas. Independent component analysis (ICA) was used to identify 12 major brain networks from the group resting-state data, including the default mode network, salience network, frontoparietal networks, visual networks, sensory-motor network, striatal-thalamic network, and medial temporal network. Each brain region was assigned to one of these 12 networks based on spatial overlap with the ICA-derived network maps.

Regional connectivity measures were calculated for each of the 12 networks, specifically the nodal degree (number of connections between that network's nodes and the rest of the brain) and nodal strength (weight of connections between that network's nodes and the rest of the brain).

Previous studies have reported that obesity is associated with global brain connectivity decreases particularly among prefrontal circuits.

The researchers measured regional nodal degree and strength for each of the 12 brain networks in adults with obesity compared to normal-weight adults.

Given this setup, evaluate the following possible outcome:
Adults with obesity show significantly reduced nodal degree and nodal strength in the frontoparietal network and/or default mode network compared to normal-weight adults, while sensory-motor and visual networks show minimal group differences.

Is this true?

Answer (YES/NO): NO